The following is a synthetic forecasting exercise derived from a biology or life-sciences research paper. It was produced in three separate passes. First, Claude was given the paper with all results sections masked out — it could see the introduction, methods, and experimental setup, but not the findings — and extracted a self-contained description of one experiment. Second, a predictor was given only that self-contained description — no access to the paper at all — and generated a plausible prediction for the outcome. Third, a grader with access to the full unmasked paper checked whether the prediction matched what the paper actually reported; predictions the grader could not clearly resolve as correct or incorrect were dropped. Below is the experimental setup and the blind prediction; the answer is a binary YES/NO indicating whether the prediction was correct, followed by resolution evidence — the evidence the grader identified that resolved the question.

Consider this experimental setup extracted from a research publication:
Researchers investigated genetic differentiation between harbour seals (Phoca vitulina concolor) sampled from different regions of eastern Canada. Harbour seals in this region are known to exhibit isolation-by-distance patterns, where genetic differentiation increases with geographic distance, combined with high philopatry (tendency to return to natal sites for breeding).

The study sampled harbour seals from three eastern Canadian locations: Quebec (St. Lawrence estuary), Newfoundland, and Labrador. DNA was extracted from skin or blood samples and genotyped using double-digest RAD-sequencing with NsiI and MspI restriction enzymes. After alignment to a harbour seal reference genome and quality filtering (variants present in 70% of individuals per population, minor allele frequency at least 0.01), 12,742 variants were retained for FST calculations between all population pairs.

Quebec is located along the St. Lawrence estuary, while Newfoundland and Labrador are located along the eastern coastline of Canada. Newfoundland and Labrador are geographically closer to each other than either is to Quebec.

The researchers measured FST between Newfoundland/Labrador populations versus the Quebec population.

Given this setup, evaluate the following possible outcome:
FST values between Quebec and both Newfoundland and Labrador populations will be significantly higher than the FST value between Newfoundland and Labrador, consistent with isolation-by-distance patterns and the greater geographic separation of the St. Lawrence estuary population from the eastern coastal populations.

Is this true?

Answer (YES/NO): YES